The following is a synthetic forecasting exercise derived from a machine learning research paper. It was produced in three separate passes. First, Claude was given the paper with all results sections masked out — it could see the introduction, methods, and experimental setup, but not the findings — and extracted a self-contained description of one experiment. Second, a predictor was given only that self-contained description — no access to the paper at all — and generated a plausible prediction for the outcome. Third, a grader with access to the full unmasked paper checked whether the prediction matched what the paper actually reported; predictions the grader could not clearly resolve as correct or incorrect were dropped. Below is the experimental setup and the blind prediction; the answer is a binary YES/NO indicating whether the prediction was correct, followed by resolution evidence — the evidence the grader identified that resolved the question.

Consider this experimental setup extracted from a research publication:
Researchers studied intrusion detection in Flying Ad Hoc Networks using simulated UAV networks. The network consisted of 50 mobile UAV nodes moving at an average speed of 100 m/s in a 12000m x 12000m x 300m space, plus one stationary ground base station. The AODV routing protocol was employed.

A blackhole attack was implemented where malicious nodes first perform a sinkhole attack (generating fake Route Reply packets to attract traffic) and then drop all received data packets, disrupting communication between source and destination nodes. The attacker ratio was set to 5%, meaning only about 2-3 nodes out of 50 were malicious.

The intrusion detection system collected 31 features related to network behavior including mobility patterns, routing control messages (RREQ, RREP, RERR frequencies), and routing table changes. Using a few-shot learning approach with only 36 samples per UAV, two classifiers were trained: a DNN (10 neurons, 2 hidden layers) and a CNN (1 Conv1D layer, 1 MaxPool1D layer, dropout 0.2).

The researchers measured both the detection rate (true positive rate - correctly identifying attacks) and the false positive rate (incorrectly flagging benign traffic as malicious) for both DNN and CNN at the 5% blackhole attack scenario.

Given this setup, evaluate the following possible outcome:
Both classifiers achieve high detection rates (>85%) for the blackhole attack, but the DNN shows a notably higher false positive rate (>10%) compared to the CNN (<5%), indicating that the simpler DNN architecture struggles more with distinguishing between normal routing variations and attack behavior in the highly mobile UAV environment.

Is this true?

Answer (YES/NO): NO